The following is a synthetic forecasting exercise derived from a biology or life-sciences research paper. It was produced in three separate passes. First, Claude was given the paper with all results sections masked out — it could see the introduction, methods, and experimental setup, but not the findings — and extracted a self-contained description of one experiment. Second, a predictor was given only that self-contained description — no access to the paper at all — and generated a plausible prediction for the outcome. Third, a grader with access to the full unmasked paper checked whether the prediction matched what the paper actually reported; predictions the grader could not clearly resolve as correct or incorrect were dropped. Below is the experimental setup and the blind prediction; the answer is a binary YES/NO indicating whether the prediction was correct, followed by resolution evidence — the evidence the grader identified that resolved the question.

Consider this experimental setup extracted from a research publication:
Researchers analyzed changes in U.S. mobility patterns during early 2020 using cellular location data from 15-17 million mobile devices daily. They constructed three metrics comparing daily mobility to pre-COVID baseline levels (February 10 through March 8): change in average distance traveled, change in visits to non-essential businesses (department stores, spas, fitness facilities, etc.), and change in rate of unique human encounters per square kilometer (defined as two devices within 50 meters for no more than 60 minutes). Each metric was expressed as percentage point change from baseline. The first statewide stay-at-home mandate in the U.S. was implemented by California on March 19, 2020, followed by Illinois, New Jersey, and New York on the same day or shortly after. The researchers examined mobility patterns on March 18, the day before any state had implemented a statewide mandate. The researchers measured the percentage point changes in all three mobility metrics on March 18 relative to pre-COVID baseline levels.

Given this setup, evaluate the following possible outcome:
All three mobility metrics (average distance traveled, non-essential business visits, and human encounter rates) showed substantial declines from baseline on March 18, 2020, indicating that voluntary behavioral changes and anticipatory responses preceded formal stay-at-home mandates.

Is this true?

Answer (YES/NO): YES